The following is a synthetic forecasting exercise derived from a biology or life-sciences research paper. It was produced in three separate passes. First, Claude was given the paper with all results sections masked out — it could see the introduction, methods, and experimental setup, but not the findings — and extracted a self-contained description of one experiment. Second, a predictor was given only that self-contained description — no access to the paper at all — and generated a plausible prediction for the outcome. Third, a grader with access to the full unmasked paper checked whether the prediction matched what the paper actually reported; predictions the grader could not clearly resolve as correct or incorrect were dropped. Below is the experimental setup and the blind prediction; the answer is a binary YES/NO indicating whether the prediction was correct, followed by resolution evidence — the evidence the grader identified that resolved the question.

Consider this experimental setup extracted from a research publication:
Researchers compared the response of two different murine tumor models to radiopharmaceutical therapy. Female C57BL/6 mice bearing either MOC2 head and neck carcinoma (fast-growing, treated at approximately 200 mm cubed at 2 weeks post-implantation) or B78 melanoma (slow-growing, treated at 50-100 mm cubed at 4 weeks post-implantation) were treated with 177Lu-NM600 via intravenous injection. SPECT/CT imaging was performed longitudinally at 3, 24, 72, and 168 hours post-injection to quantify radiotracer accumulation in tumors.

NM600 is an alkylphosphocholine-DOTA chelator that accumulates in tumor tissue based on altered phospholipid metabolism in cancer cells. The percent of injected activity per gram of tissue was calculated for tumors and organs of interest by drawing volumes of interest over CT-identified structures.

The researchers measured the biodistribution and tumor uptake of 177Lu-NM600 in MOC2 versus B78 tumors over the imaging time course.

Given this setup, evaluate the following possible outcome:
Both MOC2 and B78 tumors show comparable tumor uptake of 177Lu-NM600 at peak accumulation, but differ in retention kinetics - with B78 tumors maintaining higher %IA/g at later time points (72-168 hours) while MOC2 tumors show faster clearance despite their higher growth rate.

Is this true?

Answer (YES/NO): NO